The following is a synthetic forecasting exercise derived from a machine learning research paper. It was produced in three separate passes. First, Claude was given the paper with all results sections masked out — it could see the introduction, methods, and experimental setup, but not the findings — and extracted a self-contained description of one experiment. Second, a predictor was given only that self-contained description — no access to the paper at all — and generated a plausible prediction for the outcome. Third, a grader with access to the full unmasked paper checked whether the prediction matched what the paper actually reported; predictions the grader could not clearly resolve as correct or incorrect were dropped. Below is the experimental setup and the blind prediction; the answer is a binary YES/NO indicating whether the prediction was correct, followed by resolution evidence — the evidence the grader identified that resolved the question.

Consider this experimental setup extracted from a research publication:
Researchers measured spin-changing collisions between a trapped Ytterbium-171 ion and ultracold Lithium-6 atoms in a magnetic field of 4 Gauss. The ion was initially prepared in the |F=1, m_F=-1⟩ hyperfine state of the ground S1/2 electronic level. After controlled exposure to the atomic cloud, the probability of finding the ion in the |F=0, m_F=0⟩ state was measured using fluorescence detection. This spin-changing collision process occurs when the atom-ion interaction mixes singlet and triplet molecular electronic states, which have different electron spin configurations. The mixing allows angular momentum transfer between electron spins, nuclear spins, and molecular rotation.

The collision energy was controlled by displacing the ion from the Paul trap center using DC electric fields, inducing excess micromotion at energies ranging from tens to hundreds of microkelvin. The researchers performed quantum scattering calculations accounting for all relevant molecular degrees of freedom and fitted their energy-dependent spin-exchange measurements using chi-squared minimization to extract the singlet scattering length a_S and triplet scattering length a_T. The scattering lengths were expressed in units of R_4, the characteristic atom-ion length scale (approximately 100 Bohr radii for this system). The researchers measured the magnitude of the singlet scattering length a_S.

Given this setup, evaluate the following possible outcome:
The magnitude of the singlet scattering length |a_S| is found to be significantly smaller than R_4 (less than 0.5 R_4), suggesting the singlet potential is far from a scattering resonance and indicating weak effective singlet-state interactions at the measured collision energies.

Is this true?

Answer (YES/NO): NO